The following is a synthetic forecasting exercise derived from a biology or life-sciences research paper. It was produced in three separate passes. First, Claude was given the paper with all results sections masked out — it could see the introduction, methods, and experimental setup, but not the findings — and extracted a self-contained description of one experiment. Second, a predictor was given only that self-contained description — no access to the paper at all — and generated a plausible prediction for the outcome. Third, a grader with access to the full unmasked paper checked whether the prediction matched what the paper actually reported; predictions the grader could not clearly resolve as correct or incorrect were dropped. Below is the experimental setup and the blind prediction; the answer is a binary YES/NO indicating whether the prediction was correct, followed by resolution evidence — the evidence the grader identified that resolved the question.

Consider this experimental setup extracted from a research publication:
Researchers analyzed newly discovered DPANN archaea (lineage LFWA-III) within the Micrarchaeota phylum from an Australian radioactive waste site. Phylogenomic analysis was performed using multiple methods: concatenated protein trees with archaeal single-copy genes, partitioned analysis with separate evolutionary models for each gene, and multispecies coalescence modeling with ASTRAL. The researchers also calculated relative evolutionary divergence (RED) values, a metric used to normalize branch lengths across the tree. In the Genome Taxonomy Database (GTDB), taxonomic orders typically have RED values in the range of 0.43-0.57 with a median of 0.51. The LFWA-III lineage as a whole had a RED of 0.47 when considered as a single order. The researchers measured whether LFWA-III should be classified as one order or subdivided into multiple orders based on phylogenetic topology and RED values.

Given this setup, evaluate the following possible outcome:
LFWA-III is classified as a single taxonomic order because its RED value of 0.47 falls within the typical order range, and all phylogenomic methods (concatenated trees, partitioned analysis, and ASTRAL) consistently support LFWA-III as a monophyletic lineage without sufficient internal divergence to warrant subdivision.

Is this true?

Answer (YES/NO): NO